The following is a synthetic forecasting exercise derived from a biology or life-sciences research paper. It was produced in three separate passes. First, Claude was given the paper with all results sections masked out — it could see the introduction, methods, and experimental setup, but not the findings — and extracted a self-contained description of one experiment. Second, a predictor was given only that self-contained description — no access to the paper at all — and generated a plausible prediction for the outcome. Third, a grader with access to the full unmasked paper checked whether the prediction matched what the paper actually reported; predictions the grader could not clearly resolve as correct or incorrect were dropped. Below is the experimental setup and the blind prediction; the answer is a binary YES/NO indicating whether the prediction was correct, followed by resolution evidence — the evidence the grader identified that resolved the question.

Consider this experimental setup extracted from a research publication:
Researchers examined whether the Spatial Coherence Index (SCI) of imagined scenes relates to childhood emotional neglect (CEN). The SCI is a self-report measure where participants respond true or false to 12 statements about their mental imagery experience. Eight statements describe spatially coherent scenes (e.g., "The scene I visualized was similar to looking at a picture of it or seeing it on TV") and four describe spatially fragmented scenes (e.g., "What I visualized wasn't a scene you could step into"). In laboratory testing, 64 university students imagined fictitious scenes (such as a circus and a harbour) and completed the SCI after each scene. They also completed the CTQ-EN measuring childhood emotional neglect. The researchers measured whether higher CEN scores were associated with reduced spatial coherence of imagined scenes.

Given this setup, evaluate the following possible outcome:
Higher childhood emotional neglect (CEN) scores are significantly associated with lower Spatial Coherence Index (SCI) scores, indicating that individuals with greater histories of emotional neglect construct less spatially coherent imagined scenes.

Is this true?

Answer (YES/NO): NO